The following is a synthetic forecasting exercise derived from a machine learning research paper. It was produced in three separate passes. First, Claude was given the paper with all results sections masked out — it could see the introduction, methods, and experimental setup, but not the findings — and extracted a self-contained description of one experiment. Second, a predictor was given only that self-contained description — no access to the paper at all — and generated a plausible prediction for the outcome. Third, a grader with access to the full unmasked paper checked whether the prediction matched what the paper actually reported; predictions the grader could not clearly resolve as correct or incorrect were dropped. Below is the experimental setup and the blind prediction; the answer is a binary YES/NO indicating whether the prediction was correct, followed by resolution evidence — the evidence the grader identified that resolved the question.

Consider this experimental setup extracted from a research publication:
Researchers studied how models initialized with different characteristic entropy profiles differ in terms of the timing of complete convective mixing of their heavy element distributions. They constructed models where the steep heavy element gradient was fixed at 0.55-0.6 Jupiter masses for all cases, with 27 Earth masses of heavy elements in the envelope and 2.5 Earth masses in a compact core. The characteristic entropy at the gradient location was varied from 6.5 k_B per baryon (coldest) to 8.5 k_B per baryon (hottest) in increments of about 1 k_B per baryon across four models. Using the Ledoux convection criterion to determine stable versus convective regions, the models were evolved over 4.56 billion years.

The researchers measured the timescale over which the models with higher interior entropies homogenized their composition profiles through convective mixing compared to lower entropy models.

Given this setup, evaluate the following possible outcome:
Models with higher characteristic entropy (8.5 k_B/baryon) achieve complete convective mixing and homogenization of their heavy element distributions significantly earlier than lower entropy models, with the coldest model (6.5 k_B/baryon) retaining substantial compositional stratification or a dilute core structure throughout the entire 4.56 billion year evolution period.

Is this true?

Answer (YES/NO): YES